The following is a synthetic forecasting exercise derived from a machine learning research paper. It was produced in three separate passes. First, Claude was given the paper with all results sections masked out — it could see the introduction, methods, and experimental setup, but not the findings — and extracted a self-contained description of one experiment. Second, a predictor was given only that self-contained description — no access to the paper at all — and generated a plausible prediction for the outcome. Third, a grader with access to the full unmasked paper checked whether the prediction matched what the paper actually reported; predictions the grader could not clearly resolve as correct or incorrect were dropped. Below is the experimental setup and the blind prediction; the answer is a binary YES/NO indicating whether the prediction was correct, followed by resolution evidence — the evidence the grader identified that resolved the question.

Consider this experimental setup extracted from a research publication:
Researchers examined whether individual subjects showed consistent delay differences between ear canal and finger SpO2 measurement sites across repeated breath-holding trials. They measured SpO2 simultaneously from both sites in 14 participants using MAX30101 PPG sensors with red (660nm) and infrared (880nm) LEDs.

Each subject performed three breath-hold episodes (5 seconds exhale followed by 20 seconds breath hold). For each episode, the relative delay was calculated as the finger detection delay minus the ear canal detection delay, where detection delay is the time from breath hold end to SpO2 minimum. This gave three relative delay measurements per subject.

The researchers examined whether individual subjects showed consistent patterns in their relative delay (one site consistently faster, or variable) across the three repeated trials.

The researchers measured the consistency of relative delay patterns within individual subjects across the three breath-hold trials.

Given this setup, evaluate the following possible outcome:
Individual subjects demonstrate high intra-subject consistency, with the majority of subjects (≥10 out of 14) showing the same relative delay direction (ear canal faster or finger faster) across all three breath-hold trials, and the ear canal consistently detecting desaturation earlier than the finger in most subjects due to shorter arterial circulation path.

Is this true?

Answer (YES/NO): NO